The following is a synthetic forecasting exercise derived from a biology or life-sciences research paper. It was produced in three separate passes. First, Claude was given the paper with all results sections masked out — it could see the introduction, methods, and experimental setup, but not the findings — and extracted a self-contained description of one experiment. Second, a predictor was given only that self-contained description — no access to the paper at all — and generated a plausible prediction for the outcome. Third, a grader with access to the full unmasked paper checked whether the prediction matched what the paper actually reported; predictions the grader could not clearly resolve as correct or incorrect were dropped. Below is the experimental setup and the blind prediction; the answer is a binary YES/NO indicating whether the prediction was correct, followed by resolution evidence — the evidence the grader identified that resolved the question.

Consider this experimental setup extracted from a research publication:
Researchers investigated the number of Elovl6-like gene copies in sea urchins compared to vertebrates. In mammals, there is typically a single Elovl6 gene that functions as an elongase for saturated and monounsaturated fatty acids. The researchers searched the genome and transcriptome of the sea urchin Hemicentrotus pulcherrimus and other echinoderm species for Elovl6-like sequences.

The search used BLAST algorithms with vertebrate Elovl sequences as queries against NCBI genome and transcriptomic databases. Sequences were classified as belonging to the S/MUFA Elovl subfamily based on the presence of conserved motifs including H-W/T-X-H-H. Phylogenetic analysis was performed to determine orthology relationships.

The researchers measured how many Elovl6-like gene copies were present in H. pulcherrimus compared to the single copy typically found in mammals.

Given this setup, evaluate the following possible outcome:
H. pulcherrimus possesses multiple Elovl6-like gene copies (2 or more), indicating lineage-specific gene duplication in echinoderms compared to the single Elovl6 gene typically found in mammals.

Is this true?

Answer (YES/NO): YES